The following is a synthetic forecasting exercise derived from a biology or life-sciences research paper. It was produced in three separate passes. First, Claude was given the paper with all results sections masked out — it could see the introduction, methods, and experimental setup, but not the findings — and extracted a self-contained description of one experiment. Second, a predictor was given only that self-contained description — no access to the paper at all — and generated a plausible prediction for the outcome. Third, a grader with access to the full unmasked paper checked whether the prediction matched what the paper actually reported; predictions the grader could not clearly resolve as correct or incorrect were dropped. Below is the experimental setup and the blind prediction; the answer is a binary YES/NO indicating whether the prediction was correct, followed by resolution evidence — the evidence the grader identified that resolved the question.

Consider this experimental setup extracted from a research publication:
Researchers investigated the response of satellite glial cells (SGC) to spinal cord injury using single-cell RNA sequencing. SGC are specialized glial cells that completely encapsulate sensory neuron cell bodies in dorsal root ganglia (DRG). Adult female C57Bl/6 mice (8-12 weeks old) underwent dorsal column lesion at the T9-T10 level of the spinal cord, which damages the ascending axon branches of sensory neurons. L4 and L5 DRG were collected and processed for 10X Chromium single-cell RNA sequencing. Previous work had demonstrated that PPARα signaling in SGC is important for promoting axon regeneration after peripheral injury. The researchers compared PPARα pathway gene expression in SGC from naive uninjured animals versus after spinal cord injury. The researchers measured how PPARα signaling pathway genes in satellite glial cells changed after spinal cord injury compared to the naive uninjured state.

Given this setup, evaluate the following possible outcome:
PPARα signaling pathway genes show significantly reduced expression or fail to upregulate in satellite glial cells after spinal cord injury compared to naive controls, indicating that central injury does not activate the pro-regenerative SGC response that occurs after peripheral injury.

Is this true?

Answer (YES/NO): YES